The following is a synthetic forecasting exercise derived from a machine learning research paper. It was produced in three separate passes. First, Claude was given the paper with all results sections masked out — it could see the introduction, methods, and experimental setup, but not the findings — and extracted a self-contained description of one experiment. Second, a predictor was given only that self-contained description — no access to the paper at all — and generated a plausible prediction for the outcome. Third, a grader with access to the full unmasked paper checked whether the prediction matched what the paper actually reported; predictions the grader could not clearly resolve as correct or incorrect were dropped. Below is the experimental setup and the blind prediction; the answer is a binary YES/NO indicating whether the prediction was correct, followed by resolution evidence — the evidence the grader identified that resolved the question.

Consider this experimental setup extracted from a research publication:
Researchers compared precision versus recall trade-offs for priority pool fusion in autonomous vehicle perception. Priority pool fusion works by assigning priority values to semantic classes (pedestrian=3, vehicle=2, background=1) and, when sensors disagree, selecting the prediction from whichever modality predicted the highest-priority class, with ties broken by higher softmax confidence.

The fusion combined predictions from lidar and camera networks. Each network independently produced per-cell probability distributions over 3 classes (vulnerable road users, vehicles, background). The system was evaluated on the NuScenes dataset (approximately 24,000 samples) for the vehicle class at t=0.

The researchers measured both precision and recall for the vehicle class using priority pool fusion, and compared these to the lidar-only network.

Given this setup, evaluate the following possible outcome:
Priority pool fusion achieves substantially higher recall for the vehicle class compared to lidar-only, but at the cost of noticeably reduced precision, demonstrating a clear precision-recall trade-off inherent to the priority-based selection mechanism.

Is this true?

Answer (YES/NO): NO